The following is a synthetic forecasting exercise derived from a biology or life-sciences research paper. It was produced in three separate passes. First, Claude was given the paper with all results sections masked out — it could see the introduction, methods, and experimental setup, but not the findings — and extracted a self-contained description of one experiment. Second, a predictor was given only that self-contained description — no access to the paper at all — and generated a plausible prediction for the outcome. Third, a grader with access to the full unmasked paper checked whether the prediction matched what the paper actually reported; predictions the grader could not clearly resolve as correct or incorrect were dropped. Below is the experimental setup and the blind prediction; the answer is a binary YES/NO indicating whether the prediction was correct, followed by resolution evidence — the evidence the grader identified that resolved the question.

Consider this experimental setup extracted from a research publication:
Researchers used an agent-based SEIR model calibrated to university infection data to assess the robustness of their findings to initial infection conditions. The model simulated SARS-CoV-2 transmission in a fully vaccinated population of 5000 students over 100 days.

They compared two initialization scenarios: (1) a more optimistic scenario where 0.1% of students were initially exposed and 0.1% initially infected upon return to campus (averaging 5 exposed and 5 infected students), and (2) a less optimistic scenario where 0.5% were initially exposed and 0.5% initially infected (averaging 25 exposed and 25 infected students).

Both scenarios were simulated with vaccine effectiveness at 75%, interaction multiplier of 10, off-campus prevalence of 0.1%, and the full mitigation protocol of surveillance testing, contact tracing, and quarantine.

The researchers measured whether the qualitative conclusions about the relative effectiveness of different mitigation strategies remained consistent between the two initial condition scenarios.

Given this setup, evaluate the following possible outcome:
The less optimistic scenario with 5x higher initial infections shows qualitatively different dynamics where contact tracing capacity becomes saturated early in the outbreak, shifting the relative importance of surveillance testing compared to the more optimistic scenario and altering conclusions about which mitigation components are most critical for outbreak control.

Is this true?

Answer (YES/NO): NO